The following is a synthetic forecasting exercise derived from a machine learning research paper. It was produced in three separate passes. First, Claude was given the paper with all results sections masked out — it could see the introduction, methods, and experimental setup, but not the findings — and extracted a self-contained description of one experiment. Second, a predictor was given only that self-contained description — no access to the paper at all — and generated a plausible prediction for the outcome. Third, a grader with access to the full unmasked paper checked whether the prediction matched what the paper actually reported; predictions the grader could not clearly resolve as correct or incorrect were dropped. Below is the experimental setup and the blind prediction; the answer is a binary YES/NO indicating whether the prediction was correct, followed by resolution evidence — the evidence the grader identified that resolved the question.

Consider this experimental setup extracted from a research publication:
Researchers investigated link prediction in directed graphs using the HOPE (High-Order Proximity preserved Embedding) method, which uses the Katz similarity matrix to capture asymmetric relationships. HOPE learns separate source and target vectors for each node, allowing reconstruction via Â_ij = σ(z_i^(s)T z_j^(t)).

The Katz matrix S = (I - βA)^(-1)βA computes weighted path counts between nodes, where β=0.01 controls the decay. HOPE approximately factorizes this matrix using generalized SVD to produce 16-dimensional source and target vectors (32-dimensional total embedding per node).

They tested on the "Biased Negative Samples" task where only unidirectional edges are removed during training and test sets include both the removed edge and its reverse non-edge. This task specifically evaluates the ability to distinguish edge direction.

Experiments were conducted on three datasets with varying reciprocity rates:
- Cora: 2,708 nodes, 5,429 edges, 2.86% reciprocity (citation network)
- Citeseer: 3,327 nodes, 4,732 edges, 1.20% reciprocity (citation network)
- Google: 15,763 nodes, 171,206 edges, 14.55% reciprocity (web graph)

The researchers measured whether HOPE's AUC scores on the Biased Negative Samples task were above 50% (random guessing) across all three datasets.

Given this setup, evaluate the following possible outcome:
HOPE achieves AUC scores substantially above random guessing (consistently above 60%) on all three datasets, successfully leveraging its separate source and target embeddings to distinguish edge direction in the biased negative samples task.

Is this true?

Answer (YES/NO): YES